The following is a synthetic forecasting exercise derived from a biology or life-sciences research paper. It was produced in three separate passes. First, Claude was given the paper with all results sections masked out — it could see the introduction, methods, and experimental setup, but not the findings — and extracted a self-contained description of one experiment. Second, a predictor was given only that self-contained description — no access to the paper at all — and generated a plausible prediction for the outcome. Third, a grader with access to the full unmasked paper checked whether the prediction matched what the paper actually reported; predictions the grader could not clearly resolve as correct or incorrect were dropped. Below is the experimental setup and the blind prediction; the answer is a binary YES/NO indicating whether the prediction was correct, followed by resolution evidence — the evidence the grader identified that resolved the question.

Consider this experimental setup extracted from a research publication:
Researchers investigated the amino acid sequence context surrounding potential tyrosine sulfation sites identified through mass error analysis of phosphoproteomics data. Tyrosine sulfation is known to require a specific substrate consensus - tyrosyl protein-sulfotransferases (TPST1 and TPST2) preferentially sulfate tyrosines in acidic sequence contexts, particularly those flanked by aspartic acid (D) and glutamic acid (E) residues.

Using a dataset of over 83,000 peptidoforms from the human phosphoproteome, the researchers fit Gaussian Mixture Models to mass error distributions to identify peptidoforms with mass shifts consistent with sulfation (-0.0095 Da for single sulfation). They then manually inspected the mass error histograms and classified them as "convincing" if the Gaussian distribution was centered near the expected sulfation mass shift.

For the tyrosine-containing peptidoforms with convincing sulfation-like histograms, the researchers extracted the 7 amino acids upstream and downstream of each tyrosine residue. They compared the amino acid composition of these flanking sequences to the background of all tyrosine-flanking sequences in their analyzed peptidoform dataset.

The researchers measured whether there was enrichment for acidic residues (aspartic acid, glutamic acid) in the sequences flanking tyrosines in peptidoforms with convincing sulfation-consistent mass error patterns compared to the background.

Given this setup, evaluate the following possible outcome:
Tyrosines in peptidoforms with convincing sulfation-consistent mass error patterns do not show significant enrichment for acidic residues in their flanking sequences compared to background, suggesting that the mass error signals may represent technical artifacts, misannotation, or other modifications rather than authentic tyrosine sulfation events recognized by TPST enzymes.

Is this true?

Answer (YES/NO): NO